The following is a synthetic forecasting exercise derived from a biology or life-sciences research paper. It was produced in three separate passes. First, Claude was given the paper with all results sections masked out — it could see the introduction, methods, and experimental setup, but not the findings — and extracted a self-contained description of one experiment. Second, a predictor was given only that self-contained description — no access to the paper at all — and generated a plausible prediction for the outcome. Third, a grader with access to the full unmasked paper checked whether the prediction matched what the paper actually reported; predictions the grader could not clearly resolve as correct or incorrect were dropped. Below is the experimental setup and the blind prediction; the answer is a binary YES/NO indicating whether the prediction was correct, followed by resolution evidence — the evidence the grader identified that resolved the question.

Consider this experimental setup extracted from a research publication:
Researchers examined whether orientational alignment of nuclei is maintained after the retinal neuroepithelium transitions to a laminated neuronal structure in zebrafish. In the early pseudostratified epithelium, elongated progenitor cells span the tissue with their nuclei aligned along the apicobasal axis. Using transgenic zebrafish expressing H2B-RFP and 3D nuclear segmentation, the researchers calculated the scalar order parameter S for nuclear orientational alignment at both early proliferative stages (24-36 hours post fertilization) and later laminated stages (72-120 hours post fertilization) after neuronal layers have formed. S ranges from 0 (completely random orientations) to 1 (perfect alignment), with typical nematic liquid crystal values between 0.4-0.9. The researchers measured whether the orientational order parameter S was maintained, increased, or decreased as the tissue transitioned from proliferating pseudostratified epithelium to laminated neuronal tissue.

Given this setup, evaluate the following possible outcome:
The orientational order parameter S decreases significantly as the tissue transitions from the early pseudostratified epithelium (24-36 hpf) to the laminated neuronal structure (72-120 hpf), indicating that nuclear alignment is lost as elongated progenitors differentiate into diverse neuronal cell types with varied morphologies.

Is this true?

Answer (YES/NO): NO